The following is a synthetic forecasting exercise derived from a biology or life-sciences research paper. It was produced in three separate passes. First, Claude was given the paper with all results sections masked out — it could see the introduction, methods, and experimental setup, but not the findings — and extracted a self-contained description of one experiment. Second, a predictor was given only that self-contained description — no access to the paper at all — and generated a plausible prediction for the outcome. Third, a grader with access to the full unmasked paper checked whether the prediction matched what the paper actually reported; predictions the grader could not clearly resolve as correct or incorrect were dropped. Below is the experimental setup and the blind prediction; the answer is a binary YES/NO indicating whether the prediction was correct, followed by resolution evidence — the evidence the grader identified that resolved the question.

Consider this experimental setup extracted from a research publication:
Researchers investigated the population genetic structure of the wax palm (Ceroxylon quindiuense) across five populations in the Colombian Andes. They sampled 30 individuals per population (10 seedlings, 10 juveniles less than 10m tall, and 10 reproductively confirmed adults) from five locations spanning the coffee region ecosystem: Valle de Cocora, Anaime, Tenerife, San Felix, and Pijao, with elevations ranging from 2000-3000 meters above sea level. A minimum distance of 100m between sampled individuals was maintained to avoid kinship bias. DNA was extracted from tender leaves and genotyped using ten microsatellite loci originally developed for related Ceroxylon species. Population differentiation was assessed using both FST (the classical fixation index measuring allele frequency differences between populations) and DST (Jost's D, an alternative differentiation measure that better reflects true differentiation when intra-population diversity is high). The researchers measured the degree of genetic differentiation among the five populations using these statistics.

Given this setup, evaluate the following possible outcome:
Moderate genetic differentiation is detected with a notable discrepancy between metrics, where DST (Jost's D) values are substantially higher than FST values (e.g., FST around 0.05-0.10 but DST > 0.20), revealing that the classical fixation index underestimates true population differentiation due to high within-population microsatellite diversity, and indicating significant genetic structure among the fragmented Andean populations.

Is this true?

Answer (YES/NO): NO